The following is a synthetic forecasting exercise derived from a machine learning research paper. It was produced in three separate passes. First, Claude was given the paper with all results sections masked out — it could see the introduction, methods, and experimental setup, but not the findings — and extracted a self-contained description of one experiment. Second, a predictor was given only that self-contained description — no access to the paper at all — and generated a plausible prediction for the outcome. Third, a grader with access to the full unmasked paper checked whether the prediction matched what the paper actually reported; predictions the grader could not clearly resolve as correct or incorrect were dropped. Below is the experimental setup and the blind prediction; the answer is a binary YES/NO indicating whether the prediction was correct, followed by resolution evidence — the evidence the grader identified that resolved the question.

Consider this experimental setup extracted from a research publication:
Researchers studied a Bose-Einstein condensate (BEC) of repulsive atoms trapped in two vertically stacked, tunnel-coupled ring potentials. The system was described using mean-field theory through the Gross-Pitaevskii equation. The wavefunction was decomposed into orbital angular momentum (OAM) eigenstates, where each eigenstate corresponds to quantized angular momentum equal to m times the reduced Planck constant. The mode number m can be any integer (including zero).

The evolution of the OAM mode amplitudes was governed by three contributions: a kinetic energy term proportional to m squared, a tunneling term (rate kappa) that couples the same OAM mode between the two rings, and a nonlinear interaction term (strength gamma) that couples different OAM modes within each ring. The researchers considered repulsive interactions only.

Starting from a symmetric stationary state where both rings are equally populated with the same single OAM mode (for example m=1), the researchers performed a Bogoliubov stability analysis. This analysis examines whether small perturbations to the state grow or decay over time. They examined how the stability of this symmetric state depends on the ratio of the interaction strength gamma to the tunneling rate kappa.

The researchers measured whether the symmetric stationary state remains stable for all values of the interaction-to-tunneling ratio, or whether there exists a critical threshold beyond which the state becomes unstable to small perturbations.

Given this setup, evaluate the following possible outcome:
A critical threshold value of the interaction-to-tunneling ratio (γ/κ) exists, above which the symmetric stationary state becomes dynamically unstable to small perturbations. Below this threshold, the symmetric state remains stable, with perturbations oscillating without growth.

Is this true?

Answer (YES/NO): NO